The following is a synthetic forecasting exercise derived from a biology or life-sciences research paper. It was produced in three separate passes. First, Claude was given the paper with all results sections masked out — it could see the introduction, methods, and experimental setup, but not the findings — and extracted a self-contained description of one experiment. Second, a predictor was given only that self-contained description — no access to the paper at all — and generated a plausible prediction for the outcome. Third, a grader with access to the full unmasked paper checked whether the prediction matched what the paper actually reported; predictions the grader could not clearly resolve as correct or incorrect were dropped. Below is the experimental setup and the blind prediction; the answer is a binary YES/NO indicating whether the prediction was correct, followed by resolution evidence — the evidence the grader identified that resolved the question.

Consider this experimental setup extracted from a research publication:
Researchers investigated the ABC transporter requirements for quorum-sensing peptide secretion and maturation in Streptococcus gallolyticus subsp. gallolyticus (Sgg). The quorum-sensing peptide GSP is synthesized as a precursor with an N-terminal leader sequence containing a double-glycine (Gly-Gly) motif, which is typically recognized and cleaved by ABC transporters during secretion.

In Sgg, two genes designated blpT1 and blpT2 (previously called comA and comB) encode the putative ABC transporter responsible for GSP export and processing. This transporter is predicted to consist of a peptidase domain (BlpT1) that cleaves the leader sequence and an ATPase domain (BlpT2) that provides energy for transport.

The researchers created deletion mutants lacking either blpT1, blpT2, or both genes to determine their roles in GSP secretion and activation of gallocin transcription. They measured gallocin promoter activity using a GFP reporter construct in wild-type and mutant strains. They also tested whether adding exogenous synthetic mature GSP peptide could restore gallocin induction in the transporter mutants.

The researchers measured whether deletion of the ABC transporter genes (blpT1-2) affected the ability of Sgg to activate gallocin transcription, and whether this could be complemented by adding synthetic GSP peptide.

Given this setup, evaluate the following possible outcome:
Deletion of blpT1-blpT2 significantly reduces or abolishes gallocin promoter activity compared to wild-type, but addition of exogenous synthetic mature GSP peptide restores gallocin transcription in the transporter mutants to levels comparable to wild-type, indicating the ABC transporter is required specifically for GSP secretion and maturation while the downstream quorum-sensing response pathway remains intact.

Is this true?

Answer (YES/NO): YES